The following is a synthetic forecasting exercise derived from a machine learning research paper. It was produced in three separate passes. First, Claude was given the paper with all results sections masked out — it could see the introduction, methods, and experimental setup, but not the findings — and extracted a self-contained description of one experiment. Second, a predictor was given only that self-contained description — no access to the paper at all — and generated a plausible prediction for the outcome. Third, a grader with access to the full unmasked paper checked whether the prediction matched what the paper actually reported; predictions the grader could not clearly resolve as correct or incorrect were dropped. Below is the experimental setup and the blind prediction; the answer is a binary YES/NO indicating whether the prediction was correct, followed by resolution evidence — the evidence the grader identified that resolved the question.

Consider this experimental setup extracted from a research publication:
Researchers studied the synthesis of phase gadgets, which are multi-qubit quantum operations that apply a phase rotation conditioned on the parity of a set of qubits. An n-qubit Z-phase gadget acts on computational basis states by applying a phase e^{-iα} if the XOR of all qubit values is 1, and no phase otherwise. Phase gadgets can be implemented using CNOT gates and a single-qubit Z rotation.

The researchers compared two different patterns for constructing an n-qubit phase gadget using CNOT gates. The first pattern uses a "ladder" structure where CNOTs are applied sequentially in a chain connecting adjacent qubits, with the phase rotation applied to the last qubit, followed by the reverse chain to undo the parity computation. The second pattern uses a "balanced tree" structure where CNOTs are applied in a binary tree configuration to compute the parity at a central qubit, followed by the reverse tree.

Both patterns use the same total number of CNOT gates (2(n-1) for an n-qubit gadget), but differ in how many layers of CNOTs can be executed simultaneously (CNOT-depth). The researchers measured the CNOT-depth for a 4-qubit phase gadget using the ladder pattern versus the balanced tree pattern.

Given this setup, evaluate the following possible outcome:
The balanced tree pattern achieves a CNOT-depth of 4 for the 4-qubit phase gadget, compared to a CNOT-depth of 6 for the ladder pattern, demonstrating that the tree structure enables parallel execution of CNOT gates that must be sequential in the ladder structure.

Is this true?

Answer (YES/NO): YES